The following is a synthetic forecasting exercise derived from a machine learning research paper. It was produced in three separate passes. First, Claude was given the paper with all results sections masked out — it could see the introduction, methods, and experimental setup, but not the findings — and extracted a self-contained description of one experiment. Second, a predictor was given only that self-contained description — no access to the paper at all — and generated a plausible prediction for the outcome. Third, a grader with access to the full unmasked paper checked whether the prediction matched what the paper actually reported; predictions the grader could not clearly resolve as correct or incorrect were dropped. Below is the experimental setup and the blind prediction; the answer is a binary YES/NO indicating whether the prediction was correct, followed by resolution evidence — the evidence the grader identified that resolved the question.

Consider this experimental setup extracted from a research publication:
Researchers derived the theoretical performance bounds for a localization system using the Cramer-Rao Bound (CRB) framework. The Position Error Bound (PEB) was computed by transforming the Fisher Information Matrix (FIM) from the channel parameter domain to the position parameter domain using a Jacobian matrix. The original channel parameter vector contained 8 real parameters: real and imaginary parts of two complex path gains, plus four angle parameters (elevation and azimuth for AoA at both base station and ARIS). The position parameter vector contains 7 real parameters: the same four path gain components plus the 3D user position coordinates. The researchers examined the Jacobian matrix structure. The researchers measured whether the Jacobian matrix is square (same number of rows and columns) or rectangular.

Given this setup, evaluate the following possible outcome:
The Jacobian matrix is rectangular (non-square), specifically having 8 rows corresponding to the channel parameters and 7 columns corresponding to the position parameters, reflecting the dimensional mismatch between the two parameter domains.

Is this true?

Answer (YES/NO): YES